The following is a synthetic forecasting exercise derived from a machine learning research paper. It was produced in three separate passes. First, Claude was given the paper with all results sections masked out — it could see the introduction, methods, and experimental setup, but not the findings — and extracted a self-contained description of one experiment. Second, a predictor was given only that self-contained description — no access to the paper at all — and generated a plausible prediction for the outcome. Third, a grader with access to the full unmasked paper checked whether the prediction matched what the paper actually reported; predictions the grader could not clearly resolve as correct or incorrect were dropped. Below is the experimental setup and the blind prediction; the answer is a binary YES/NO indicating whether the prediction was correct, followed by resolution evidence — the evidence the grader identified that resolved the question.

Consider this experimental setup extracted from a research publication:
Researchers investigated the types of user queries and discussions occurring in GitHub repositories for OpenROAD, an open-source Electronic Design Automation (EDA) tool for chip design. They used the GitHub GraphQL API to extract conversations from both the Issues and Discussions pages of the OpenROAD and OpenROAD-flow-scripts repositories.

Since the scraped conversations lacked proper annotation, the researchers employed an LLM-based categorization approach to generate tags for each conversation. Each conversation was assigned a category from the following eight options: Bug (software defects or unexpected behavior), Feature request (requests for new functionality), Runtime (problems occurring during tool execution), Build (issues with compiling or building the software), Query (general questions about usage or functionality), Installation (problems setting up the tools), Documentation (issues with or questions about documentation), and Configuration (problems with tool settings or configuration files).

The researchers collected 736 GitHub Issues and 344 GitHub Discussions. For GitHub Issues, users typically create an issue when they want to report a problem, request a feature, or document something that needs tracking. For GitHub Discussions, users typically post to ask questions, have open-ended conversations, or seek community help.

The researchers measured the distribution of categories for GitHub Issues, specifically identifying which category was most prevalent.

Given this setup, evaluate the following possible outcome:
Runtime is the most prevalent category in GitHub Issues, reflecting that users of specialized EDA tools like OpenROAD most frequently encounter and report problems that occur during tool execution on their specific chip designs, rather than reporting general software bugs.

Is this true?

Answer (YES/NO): NO